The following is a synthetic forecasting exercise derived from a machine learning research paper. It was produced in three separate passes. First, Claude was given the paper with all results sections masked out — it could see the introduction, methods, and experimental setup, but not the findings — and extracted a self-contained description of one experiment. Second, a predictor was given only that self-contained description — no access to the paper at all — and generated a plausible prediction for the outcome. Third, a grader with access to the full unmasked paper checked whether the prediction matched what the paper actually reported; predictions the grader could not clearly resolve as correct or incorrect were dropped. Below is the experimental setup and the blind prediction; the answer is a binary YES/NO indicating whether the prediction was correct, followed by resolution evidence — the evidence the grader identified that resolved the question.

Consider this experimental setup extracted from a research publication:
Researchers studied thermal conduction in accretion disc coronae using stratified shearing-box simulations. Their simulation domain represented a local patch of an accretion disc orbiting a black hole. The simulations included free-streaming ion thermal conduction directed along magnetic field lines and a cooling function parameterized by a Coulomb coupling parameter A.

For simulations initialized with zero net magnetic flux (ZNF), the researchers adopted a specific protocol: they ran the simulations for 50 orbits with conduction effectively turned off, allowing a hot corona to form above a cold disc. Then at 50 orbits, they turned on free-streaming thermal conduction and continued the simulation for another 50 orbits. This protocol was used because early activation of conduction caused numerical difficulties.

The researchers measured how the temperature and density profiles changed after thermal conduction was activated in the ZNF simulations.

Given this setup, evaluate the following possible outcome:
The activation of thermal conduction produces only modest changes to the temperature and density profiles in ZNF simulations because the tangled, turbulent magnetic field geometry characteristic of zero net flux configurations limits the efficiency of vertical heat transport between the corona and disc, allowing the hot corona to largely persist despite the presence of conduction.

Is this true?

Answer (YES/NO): NO